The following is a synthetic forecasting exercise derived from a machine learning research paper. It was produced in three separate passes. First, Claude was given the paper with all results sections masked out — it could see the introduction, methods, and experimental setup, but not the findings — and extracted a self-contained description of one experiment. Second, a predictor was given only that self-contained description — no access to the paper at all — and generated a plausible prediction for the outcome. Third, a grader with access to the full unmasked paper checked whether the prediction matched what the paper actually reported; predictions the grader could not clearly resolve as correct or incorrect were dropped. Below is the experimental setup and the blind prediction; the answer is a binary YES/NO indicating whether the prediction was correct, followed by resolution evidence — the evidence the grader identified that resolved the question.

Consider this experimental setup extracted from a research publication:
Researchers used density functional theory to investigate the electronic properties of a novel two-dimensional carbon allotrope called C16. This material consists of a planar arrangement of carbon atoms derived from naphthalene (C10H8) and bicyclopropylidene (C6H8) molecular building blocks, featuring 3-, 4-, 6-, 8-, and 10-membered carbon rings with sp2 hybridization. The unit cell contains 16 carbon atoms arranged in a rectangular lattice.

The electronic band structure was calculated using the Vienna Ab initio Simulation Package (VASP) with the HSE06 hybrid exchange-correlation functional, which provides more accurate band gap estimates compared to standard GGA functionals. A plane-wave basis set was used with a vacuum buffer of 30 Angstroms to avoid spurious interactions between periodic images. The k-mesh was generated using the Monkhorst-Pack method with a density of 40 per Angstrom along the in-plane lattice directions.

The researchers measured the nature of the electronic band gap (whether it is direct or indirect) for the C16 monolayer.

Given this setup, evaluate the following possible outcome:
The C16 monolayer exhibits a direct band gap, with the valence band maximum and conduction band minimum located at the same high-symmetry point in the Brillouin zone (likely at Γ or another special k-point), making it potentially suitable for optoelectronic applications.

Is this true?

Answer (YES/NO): YES